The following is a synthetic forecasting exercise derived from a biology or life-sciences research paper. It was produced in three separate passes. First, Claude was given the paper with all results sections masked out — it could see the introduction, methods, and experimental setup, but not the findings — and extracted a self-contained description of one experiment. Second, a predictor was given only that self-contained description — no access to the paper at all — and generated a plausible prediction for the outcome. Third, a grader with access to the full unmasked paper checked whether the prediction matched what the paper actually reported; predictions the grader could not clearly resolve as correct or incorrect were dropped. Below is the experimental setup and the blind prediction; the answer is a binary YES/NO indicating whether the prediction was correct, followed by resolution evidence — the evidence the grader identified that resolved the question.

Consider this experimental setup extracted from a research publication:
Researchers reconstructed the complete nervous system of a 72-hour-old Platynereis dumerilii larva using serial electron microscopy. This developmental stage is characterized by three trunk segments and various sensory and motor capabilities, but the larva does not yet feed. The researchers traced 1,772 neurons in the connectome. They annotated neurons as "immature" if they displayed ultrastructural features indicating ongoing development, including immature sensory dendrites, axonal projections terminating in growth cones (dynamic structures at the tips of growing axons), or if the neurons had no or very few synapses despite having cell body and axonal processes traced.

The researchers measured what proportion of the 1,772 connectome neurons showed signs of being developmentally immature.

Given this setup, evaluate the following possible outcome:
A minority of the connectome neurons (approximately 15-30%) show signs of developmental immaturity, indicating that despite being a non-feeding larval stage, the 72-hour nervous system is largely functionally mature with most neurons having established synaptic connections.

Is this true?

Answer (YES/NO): YES